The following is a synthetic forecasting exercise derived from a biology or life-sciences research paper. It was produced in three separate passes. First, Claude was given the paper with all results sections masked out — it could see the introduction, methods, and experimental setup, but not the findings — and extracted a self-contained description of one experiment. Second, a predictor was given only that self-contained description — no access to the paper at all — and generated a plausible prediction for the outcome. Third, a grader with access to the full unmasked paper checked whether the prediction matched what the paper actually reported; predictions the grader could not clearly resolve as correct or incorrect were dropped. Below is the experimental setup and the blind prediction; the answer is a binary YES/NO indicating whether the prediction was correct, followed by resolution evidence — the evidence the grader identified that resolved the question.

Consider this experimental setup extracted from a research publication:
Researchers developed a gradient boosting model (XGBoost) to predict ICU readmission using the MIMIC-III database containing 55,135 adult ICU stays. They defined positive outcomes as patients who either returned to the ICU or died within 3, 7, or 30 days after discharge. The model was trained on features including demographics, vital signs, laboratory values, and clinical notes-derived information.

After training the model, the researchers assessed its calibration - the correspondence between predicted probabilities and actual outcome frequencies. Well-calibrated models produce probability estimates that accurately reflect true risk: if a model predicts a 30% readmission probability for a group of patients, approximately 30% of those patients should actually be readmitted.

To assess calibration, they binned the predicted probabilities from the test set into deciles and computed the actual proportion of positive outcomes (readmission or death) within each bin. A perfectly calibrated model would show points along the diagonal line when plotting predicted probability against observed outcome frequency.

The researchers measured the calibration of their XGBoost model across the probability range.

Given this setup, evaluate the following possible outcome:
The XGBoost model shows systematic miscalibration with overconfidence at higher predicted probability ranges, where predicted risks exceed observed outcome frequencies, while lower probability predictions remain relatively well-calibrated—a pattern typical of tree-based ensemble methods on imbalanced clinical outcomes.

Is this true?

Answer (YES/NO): NO